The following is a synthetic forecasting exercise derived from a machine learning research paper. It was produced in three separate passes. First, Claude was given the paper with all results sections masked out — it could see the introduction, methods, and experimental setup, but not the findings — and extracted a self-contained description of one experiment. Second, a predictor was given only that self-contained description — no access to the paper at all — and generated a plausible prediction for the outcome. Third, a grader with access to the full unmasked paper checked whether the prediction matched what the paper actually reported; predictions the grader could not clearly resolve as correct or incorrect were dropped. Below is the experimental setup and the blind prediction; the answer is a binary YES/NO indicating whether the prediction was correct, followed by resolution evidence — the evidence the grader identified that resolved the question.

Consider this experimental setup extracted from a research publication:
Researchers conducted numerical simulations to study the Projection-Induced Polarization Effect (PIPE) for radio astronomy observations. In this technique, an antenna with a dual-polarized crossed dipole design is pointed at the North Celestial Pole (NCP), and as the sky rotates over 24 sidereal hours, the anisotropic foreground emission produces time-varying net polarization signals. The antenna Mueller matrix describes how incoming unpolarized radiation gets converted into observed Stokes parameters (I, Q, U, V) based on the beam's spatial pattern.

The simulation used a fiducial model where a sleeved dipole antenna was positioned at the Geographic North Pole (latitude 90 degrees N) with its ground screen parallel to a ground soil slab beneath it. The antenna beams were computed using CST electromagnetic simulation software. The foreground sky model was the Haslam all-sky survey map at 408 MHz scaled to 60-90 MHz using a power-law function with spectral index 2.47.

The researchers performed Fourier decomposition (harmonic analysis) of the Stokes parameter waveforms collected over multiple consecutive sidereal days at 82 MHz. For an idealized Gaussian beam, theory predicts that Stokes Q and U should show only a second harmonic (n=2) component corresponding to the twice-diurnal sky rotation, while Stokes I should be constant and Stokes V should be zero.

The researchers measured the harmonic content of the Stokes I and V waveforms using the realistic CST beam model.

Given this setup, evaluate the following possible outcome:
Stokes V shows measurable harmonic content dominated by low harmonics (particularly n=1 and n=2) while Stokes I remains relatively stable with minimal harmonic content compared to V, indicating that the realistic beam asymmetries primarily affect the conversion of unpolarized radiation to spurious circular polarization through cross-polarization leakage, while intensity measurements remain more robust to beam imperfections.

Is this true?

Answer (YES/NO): NO